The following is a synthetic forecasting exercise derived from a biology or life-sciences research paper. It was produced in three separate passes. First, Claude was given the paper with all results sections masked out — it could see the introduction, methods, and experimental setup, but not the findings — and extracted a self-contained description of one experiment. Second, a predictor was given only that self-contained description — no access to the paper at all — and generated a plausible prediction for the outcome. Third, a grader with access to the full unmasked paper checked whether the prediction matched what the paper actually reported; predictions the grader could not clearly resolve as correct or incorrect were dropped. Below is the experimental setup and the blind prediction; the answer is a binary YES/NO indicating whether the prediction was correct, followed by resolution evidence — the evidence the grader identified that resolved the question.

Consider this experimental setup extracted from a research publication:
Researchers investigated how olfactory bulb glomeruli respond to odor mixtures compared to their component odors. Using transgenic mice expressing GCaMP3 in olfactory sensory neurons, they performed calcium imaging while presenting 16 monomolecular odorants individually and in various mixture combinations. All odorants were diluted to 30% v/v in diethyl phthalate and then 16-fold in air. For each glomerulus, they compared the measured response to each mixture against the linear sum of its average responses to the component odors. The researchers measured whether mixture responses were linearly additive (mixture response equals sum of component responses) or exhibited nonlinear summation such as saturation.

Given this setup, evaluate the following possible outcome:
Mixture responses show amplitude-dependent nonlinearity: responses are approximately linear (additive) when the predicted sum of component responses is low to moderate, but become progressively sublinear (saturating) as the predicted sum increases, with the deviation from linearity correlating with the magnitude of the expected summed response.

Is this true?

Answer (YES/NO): YES